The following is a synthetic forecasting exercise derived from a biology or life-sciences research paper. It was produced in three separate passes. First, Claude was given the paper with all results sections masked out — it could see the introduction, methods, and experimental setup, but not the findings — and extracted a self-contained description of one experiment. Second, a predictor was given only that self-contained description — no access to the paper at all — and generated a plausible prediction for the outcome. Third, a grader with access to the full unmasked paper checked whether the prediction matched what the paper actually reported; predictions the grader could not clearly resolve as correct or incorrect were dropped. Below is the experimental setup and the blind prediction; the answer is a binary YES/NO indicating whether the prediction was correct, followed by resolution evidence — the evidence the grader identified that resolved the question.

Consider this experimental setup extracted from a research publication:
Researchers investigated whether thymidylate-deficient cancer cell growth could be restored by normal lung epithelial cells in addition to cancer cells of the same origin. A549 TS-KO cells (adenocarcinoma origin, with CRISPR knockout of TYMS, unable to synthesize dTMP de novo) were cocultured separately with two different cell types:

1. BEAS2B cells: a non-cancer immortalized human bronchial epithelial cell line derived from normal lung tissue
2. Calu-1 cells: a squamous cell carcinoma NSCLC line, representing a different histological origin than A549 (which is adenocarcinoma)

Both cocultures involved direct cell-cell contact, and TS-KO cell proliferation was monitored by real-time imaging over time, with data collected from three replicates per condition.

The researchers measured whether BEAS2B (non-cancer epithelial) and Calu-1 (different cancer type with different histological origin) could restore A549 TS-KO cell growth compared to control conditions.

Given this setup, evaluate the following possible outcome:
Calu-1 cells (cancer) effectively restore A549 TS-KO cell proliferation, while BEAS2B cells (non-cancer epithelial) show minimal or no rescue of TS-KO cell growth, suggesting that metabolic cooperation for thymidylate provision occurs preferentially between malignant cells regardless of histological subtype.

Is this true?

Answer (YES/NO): NO